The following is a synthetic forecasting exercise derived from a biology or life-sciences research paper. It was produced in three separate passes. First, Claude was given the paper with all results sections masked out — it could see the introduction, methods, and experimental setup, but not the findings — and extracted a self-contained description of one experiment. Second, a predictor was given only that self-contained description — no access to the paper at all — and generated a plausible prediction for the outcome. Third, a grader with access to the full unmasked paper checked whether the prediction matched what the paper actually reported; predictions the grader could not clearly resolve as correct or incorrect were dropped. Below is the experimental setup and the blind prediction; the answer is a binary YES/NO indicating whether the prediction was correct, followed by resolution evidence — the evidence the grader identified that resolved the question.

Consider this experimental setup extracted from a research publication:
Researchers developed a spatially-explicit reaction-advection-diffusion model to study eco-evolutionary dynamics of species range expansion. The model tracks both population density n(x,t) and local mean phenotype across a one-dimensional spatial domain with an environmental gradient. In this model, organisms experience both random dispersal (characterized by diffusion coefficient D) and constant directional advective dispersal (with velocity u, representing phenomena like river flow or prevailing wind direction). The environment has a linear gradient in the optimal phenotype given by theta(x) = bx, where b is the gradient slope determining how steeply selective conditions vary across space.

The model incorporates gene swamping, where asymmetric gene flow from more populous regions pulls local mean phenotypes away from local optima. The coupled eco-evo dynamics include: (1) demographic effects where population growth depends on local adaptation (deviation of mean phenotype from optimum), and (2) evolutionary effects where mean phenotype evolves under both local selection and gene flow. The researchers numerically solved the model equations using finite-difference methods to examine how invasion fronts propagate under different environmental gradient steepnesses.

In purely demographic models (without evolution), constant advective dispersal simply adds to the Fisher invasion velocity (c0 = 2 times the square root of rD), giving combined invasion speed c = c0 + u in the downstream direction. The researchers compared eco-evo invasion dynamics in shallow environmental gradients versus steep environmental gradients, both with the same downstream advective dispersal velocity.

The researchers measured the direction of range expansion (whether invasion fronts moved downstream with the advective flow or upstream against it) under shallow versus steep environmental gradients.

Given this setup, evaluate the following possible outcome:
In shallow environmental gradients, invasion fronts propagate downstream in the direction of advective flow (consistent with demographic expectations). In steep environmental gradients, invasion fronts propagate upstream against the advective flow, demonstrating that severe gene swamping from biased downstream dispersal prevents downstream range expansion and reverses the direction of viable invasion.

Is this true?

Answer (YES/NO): YES